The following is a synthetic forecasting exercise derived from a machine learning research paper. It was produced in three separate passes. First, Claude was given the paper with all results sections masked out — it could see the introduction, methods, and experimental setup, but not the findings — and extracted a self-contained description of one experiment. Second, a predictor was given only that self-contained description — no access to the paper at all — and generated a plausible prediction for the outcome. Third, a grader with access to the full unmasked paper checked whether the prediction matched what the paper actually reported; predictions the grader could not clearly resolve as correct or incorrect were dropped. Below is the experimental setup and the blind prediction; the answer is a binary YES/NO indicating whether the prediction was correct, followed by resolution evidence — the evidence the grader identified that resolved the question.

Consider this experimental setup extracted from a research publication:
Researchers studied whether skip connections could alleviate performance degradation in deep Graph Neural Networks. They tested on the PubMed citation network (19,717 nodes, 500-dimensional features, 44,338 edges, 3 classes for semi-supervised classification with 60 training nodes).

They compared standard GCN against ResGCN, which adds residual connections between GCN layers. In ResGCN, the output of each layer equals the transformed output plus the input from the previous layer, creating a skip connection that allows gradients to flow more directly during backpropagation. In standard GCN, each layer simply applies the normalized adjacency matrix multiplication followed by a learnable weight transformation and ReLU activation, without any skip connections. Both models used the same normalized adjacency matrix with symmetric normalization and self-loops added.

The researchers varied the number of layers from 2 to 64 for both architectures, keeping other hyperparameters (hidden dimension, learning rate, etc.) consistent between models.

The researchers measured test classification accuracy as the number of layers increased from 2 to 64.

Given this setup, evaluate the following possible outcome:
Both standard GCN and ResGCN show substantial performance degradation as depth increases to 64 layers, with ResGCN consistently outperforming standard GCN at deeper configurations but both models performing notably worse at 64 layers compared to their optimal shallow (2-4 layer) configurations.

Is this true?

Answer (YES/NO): NO